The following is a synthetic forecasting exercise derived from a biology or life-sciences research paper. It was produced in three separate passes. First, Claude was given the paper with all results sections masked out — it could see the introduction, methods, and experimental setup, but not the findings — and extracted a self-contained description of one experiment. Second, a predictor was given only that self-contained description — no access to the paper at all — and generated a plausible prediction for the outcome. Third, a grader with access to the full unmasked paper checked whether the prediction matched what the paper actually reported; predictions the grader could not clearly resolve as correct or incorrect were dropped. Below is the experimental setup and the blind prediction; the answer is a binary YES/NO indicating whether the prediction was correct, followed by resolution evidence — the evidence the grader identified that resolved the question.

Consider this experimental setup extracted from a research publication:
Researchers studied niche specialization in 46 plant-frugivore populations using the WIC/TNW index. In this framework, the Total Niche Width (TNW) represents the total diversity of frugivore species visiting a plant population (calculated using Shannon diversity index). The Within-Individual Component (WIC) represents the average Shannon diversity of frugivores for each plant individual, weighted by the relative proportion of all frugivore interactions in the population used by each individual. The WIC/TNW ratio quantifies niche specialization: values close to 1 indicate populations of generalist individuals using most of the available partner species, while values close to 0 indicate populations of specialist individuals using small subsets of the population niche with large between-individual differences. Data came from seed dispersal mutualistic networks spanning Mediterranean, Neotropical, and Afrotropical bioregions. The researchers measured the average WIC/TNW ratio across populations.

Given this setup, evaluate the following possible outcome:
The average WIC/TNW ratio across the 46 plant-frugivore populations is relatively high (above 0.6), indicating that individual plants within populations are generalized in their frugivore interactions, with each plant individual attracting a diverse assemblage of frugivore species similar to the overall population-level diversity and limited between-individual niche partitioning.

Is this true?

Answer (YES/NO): YES